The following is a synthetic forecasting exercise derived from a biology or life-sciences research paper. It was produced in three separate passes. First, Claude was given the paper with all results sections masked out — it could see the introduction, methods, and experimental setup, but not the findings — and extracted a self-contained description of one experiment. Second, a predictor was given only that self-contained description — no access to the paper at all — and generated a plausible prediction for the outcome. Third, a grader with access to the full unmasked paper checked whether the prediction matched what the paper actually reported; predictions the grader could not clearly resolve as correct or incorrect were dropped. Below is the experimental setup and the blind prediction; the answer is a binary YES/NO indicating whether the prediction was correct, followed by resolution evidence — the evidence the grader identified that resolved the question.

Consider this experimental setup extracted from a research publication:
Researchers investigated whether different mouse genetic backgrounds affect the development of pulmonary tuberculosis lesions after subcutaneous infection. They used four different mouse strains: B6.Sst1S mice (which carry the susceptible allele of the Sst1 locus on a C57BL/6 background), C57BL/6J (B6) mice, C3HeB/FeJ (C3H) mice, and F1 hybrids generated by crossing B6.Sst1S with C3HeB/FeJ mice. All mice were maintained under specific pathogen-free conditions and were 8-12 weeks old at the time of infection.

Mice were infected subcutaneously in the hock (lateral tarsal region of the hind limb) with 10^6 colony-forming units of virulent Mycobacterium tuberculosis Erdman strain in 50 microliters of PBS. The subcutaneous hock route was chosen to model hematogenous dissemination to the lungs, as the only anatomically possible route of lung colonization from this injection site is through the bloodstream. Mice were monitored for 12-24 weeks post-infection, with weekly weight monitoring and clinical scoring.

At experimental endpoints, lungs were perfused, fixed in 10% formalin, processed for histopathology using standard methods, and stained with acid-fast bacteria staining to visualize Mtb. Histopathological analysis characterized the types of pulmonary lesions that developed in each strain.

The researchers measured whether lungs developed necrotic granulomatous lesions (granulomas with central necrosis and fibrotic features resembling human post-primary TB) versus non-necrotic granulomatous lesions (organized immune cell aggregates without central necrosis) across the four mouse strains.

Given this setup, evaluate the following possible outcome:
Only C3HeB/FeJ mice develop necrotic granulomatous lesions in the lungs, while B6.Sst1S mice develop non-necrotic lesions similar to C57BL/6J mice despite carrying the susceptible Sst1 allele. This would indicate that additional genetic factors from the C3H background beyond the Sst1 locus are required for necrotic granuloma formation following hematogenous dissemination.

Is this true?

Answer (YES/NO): NO